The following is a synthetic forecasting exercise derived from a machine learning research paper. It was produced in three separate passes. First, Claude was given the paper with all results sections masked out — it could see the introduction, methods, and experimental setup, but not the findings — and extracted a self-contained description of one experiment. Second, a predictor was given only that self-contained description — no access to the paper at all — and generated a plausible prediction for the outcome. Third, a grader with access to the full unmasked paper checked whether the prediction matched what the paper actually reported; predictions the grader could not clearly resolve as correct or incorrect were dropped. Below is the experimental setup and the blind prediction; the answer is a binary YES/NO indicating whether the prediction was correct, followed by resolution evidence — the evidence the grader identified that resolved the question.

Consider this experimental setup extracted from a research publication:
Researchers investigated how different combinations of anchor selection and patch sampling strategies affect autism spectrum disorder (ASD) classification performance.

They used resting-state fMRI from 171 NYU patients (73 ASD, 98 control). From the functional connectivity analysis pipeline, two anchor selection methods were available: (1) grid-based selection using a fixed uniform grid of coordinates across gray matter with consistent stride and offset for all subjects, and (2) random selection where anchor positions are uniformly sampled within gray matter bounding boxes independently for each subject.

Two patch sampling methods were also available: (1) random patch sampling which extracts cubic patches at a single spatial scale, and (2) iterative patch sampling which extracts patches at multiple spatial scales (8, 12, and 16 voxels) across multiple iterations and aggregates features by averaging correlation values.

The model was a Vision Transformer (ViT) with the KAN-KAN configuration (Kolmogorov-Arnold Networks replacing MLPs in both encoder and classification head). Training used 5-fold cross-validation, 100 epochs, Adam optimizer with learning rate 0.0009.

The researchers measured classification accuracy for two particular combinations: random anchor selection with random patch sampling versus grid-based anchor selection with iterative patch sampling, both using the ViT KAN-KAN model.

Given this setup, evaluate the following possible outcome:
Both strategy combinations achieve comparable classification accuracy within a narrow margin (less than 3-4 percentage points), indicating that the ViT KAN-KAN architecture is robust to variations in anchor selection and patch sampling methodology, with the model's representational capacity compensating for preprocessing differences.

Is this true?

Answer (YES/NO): NO